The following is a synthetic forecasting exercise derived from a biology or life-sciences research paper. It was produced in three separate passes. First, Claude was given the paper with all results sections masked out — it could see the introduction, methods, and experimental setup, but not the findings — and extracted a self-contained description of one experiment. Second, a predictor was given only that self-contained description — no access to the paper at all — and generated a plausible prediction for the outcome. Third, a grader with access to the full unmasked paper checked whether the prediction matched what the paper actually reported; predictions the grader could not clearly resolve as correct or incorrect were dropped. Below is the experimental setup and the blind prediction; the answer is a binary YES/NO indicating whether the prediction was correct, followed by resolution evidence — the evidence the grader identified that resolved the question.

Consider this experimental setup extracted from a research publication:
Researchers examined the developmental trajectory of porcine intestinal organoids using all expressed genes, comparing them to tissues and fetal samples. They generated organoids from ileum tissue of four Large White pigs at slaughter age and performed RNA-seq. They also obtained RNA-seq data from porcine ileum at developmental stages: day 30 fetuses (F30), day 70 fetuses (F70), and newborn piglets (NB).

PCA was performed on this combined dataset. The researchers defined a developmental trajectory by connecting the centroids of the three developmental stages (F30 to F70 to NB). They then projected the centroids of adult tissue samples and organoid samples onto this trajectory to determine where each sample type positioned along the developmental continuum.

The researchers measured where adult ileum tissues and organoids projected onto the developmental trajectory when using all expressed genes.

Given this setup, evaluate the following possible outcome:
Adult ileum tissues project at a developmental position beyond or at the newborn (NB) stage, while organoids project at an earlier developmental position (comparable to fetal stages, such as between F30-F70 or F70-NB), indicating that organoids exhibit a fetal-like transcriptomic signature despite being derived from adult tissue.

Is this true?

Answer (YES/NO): YES